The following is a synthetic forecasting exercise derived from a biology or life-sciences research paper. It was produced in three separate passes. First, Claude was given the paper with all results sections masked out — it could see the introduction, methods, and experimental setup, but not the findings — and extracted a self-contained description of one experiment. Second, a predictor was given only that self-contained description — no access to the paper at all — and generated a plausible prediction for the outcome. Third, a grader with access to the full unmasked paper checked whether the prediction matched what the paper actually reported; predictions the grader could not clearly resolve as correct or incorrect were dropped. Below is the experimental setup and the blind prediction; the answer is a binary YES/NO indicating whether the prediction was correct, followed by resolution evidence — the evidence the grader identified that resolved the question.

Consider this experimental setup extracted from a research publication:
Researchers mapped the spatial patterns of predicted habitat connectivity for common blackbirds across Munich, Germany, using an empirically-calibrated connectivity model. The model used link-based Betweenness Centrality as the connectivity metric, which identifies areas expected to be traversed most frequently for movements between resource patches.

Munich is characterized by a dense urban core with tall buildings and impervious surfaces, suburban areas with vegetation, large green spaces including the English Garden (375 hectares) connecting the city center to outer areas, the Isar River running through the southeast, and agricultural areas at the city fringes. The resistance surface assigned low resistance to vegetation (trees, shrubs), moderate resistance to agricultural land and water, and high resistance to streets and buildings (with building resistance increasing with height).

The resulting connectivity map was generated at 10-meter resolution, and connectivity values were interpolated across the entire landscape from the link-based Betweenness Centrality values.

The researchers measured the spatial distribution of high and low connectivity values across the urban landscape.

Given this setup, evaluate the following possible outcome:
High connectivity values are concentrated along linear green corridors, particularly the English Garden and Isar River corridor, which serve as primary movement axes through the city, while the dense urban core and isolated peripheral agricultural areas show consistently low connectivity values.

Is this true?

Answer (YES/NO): YES